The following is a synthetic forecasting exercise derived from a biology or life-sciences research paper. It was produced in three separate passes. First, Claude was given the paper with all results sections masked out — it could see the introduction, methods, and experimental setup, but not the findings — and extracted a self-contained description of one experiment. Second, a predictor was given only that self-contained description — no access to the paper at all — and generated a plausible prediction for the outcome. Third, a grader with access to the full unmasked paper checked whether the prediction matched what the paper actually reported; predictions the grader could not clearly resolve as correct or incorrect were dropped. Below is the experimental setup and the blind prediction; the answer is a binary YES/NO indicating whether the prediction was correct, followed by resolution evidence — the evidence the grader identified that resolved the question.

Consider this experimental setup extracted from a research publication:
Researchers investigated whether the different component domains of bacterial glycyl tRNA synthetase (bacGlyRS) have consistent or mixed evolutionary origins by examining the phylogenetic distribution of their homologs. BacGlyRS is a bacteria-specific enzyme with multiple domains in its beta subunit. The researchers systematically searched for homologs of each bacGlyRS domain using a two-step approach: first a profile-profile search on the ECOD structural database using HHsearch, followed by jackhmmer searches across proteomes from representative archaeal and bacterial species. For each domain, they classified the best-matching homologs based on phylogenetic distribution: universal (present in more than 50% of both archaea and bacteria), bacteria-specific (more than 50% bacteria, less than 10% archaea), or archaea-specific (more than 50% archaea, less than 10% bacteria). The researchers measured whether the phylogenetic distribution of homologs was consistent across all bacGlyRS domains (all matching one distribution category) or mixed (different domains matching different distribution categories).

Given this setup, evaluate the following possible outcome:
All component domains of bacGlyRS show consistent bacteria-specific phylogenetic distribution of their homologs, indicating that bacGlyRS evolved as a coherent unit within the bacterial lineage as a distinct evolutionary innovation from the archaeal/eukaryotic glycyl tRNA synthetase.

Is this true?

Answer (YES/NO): NO